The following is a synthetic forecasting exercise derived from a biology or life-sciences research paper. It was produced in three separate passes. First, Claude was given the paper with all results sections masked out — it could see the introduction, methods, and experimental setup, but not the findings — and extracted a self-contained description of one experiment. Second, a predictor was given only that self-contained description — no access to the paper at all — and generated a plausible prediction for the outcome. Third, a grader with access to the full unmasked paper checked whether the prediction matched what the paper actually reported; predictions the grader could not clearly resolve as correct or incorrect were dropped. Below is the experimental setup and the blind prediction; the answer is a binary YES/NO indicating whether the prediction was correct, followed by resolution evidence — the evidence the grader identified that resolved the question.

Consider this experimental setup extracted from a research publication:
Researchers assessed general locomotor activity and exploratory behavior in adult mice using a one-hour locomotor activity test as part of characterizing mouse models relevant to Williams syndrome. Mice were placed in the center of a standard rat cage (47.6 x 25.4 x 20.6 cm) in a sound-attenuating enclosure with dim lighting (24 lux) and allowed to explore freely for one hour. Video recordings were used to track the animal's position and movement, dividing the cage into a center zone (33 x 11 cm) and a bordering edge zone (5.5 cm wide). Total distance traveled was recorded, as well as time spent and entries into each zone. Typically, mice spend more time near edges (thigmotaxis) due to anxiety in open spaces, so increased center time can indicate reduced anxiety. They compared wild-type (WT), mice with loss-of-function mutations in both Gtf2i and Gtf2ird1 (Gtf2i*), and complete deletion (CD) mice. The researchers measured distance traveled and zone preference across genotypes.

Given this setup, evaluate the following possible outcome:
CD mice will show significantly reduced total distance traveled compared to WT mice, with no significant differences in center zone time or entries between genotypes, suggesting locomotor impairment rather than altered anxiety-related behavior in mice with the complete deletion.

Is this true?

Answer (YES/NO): NO